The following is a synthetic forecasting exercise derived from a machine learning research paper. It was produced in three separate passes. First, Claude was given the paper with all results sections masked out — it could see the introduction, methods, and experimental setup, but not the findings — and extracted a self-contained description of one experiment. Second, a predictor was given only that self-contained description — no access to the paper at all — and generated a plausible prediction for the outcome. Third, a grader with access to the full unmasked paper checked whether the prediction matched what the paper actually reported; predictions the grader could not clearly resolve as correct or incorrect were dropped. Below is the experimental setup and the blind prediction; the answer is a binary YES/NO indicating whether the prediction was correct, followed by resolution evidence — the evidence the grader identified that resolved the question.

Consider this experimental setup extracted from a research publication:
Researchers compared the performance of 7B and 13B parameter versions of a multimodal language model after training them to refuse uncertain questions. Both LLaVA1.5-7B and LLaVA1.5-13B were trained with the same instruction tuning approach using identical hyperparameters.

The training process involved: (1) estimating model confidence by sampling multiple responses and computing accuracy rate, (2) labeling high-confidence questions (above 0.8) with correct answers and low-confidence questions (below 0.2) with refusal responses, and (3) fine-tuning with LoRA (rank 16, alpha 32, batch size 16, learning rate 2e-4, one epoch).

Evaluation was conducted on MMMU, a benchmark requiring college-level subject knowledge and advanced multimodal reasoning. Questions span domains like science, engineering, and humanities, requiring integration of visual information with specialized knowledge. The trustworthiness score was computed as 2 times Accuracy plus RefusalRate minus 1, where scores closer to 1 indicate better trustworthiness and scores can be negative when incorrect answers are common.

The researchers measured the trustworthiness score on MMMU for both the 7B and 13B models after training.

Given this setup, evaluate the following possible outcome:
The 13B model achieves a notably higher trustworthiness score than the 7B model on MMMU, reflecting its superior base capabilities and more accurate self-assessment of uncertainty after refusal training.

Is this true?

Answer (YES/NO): YES